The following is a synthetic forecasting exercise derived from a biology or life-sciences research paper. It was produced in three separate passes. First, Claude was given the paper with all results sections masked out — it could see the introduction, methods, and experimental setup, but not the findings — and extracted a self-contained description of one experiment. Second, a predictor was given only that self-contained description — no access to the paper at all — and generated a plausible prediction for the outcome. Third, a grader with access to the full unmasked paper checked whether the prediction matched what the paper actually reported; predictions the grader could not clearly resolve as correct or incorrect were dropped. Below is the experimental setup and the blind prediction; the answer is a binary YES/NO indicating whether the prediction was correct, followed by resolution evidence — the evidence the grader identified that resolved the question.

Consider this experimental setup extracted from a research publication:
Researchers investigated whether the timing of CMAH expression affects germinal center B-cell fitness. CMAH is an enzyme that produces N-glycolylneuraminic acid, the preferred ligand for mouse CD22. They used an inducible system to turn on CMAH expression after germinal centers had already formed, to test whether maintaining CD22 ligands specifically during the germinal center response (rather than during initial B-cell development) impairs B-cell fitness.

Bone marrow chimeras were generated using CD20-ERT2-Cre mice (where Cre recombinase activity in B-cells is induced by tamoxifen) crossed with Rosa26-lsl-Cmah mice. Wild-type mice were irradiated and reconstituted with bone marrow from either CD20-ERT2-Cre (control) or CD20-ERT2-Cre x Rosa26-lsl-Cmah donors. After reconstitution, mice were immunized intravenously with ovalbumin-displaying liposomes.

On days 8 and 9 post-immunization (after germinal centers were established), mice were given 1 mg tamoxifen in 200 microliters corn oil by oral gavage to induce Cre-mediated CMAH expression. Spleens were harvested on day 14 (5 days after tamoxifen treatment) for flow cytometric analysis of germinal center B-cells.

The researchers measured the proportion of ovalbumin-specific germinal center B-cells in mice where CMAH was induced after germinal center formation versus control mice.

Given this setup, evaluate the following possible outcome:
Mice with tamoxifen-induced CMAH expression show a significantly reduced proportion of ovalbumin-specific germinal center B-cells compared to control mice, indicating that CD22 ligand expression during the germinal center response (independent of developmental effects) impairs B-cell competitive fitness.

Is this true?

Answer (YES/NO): YES